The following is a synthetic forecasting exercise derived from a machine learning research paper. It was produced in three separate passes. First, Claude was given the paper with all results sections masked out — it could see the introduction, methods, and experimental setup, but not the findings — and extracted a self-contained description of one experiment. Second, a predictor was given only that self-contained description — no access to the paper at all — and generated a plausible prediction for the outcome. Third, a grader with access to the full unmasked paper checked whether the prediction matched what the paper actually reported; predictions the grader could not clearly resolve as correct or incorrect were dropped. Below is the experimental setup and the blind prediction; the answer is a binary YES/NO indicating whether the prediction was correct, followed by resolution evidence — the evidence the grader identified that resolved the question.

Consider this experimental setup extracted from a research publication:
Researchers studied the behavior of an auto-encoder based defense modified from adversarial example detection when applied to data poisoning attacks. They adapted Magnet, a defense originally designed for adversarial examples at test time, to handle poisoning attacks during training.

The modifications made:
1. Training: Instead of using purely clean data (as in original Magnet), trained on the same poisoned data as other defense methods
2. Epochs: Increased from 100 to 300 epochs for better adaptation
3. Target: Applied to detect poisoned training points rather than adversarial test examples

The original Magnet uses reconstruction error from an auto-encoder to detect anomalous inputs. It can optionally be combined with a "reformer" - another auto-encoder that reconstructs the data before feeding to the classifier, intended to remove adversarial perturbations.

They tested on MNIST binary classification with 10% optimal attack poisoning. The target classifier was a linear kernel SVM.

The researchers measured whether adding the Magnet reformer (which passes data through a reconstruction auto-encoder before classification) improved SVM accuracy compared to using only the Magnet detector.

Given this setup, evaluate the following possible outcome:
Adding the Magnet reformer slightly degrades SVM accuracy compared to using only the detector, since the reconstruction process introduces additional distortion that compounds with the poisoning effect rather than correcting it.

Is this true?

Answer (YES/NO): NO